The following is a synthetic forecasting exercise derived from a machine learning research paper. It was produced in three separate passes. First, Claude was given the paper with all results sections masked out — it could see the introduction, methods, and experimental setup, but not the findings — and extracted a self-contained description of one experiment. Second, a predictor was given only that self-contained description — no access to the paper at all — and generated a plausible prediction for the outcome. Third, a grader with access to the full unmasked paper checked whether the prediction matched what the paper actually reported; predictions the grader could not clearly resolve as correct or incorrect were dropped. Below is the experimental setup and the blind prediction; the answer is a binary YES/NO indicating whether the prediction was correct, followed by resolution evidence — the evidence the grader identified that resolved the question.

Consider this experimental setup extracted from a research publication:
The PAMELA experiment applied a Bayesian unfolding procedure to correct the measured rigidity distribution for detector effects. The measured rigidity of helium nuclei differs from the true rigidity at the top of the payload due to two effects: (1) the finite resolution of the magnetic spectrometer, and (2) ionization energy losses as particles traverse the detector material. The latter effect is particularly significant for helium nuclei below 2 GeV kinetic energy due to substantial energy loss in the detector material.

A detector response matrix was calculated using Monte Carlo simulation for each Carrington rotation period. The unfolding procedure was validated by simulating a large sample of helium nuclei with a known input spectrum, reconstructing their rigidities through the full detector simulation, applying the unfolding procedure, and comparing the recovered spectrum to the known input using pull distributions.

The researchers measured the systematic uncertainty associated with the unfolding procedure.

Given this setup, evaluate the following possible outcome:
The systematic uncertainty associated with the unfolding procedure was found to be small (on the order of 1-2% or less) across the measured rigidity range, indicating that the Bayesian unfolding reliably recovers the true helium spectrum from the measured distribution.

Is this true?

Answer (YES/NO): YES